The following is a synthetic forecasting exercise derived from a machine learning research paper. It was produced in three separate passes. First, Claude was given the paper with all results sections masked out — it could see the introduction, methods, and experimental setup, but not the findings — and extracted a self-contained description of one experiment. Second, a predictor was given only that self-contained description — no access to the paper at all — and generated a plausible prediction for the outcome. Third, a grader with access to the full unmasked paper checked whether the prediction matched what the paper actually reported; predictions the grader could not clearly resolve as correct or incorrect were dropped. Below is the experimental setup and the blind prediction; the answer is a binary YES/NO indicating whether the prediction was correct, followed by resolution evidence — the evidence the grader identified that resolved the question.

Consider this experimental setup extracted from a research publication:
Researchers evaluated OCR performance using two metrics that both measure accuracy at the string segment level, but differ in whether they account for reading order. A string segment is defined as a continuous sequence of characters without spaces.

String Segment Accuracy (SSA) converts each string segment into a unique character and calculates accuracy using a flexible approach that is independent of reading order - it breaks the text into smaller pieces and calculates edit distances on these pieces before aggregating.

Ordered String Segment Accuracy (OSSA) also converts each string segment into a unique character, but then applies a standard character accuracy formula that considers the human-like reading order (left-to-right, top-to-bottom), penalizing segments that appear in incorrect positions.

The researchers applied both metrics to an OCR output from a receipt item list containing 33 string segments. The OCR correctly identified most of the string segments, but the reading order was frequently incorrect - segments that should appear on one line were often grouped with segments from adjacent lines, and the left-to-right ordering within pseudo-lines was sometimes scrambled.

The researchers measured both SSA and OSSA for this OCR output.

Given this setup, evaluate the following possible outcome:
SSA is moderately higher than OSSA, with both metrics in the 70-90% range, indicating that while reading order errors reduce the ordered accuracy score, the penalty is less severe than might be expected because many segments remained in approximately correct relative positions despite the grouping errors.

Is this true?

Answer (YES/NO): NO